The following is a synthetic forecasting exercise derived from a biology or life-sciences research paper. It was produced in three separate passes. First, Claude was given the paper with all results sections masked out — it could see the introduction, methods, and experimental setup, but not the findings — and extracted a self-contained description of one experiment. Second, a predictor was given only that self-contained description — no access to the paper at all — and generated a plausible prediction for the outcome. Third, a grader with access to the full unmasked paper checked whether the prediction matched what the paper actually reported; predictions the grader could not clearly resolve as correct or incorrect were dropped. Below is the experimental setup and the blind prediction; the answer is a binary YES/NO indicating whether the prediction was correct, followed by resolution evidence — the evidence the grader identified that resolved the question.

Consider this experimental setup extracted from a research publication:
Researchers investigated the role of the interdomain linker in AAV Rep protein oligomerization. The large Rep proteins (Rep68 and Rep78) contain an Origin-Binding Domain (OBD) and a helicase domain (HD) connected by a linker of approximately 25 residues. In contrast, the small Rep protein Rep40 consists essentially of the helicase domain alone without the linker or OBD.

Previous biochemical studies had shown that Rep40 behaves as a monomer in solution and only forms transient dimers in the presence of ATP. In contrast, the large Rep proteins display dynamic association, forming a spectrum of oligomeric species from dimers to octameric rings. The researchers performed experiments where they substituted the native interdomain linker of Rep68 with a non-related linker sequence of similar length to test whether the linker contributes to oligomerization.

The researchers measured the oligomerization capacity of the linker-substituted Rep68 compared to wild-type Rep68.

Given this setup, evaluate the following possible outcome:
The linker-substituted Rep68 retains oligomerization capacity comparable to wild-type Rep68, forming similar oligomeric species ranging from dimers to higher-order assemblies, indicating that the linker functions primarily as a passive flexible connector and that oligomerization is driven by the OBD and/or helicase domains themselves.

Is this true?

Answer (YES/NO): NO